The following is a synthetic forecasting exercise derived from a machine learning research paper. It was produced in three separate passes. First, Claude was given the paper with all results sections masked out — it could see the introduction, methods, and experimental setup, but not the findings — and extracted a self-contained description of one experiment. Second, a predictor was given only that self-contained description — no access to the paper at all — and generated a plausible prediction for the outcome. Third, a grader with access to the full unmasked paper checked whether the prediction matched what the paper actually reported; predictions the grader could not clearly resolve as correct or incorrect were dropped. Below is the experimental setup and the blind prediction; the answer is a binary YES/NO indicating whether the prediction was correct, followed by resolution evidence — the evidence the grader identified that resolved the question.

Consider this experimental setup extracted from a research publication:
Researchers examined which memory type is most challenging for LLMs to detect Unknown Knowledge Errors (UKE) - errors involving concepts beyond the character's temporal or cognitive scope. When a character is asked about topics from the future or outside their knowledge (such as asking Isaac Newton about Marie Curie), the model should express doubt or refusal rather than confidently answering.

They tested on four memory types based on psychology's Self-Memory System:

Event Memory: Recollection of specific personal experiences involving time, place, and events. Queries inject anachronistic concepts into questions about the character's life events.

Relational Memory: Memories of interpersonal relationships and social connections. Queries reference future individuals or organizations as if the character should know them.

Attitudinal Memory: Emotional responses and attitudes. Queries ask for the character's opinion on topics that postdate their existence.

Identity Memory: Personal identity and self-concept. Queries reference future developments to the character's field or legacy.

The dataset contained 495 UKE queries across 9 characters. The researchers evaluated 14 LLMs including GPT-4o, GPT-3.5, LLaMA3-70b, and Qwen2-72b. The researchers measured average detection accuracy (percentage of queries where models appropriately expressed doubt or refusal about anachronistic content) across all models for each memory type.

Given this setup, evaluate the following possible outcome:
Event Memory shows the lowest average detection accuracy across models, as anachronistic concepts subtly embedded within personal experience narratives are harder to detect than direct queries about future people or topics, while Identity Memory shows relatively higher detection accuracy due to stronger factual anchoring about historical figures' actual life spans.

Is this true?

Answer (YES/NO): NO